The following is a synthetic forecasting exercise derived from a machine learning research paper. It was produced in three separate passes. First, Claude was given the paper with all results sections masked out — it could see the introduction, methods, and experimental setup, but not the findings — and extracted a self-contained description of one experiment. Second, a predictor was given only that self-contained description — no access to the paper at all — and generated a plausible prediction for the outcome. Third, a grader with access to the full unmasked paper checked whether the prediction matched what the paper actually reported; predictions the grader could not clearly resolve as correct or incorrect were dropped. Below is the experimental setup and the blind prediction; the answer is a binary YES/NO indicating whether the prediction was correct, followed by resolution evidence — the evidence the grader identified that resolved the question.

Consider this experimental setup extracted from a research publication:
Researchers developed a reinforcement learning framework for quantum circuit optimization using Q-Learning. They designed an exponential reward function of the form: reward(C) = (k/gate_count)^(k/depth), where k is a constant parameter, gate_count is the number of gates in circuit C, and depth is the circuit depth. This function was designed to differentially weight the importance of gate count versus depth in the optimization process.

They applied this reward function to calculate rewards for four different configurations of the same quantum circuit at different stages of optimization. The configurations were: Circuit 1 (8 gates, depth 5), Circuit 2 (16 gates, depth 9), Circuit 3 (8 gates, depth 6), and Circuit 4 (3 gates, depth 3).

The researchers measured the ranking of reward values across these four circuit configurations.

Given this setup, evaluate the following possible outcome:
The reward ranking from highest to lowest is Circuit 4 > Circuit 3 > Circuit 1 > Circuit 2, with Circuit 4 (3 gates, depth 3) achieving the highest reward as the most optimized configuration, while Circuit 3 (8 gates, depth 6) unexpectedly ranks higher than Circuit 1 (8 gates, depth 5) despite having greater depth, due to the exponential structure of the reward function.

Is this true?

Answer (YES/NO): YES